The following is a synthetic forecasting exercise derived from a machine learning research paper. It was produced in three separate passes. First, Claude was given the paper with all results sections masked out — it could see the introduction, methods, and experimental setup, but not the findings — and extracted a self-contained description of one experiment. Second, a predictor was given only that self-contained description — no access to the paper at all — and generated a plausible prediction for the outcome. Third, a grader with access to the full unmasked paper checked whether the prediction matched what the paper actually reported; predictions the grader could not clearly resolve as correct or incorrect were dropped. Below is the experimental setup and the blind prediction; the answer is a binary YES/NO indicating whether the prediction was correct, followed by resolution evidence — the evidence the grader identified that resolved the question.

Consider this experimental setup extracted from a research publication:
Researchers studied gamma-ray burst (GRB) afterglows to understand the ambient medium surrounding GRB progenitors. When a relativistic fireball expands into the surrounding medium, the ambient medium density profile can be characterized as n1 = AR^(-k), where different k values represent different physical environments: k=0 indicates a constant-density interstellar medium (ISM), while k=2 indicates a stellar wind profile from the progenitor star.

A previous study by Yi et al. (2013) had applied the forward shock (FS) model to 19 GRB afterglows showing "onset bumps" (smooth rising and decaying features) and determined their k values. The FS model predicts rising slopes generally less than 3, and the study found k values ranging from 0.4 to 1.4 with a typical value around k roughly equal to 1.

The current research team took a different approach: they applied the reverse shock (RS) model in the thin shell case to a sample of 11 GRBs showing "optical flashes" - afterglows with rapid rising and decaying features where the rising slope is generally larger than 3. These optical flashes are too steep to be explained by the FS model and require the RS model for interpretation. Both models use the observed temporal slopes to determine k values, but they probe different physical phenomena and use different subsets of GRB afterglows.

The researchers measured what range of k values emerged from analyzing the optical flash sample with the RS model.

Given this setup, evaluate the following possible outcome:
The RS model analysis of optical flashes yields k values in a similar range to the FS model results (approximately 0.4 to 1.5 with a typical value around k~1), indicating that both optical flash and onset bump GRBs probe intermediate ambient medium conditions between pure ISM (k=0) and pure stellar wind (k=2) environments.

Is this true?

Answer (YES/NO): YES